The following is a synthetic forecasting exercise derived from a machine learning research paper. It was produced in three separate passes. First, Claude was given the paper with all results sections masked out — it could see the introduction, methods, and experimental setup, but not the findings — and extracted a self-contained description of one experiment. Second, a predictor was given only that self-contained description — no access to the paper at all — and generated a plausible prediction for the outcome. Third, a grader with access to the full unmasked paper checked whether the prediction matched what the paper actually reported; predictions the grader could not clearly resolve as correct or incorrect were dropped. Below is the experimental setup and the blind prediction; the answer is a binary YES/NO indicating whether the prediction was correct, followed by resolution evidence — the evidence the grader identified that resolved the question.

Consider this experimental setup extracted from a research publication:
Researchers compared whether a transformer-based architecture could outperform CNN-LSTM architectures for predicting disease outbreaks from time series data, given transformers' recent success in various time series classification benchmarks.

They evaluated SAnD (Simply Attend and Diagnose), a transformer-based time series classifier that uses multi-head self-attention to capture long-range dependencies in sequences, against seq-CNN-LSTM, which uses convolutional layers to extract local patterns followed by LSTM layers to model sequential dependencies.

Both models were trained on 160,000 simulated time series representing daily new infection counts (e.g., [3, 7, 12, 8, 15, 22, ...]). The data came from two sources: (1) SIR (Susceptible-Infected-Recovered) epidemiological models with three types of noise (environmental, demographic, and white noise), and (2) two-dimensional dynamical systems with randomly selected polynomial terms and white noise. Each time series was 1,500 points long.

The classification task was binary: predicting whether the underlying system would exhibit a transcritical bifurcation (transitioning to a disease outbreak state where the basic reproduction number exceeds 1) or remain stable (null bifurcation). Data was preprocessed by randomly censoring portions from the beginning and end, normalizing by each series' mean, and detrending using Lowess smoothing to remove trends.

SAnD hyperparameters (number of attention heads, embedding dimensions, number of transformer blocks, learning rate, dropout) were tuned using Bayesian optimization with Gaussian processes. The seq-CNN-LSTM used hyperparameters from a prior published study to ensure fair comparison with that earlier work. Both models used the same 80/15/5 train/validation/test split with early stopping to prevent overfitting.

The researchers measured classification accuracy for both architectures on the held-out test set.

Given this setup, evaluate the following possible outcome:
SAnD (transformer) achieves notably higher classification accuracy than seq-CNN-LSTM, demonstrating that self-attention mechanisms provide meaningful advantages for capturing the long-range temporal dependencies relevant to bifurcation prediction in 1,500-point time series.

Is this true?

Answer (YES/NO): NO